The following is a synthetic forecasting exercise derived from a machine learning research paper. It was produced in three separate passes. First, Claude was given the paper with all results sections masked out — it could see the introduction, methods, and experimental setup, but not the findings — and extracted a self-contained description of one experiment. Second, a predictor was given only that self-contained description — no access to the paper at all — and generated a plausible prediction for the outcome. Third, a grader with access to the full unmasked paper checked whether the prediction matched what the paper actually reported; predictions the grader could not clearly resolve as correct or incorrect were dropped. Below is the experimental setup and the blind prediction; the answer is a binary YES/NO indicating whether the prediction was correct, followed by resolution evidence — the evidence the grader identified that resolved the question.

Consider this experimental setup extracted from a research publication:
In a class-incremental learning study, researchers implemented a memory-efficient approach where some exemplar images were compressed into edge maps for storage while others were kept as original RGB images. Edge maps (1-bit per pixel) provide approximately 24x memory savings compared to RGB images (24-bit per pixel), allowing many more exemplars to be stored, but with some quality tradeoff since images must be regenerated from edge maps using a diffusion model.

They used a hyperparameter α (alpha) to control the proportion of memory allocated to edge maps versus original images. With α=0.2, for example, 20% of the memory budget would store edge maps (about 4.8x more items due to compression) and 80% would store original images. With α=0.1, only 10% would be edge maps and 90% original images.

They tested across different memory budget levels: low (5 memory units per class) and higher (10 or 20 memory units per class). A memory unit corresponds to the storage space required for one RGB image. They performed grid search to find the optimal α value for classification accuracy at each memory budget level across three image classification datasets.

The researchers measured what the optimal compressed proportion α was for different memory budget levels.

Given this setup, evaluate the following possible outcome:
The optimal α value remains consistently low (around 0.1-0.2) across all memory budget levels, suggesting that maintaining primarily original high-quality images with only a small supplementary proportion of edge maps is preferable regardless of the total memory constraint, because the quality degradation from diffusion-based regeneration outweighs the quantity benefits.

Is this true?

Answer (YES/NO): NO